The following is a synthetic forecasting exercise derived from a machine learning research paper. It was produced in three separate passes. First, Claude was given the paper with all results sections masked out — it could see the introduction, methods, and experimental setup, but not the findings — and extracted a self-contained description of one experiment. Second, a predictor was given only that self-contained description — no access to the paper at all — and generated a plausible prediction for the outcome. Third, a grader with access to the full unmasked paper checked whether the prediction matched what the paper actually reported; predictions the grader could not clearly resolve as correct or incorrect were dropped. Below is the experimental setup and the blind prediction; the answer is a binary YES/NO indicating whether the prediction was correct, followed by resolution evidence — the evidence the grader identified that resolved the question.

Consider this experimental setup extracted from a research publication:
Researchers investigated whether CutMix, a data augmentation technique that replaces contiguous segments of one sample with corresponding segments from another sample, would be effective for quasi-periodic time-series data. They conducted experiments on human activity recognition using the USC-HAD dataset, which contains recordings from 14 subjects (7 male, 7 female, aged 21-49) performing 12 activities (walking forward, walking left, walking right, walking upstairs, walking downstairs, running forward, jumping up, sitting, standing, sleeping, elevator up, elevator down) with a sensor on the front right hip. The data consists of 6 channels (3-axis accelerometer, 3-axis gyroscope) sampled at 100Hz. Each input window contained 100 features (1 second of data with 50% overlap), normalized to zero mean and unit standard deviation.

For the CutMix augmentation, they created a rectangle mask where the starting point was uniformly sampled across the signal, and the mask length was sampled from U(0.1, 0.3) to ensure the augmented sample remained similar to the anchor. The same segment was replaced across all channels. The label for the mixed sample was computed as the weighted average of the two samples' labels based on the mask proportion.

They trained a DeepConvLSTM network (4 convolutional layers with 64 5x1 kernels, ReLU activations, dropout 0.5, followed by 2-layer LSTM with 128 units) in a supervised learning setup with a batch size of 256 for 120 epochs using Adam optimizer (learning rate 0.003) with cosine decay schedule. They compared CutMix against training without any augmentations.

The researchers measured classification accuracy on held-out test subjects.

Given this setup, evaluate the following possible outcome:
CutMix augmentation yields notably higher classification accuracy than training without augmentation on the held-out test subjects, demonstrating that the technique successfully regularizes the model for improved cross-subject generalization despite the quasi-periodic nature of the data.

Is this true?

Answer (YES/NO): NO